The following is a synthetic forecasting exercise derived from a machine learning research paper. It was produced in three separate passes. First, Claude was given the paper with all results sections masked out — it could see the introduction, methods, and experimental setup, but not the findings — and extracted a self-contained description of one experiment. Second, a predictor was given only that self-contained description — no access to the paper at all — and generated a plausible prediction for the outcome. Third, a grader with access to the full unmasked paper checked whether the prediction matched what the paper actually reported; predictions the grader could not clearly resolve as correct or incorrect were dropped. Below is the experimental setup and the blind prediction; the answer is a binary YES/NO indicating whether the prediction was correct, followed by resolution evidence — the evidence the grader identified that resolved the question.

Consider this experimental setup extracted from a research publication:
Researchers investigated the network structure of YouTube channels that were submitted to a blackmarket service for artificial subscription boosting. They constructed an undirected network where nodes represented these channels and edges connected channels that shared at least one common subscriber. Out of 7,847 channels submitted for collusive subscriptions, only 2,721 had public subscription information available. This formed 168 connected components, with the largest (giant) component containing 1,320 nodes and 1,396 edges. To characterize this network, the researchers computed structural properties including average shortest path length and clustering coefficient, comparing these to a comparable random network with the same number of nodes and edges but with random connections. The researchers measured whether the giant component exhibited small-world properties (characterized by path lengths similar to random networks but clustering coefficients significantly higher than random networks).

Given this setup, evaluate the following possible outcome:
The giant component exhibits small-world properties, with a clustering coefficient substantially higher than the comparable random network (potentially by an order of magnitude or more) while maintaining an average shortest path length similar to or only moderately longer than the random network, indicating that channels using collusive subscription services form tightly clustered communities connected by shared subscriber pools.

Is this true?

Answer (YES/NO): YES